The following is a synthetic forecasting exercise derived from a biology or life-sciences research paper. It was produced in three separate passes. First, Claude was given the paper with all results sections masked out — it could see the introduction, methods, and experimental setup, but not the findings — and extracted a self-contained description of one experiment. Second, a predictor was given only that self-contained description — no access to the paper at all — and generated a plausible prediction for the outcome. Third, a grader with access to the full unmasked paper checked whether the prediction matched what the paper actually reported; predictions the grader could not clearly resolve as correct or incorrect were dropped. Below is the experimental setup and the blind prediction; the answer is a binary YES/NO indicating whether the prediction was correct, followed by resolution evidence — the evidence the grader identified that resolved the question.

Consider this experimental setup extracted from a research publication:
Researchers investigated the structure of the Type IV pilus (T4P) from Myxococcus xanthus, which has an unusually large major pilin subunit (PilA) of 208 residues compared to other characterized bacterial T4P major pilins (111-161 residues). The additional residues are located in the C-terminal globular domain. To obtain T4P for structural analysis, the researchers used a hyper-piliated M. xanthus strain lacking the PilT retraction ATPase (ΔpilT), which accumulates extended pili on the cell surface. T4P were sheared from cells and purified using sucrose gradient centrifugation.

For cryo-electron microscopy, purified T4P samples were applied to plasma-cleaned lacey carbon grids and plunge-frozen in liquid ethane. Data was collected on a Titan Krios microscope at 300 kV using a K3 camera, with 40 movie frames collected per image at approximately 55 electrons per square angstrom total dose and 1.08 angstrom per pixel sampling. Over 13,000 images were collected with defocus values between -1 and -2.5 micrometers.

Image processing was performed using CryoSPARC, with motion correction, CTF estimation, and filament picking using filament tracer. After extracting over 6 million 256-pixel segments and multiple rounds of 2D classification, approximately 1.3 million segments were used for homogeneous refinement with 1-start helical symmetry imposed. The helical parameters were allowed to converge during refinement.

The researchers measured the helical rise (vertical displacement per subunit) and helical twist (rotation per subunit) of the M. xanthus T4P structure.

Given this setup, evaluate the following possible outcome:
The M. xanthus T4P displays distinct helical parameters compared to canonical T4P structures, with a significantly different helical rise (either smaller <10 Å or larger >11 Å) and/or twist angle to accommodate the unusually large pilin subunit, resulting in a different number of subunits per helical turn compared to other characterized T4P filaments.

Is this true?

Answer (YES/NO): NO